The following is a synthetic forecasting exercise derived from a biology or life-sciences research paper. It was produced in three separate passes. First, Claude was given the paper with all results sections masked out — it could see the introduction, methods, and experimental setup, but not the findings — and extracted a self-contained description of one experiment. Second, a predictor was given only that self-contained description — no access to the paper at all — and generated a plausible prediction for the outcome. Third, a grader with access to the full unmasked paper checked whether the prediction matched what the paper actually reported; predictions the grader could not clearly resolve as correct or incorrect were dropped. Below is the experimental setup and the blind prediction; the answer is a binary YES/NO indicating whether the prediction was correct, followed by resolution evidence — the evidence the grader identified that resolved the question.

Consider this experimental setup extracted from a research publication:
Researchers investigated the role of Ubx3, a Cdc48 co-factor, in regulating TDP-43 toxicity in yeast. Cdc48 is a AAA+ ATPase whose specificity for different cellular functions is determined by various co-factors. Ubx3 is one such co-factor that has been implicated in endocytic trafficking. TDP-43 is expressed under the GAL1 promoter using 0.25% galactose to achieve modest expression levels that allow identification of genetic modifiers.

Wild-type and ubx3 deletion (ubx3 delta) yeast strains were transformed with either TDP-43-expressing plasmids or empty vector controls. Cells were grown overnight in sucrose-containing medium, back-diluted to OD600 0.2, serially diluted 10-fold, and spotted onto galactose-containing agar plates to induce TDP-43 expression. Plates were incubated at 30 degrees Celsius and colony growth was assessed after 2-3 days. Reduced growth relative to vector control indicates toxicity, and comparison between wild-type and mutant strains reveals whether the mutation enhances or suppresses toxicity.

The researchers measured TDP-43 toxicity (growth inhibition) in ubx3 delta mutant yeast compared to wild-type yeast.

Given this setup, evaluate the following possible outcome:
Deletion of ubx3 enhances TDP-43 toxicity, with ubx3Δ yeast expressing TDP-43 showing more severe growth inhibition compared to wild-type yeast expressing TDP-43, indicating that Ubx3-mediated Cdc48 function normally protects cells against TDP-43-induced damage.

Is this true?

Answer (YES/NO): YES